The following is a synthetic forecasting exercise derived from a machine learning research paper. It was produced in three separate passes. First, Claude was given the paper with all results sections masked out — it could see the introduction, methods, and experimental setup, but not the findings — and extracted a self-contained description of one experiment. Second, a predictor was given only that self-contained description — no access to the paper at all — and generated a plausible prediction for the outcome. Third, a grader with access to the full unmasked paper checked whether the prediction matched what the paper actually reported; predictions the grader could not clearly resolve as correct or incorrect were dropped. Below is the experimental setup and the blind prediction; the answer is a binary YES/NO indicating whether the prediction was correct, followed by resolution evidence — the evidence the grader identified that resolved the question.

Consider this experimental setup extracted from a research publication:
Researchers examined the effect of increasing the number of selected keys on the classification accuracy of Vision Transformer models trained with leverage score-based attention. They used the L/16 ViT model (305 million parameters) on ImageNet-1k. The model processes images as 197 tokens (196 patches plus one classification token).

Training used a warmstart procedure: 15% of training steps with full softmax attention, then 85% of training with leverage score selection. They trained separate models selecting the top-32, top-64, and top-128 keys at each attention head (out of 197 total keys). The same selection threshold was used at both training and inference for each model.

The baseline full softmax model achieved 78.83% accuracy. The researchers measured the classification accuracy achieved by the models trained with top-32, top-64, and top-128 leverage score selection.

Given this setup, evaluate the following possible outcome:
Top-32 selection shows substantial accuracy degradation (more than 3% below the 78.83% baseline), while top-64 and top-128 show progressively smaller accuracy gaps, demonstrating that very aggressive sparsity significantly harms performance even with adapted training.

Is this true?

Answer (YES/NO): NO